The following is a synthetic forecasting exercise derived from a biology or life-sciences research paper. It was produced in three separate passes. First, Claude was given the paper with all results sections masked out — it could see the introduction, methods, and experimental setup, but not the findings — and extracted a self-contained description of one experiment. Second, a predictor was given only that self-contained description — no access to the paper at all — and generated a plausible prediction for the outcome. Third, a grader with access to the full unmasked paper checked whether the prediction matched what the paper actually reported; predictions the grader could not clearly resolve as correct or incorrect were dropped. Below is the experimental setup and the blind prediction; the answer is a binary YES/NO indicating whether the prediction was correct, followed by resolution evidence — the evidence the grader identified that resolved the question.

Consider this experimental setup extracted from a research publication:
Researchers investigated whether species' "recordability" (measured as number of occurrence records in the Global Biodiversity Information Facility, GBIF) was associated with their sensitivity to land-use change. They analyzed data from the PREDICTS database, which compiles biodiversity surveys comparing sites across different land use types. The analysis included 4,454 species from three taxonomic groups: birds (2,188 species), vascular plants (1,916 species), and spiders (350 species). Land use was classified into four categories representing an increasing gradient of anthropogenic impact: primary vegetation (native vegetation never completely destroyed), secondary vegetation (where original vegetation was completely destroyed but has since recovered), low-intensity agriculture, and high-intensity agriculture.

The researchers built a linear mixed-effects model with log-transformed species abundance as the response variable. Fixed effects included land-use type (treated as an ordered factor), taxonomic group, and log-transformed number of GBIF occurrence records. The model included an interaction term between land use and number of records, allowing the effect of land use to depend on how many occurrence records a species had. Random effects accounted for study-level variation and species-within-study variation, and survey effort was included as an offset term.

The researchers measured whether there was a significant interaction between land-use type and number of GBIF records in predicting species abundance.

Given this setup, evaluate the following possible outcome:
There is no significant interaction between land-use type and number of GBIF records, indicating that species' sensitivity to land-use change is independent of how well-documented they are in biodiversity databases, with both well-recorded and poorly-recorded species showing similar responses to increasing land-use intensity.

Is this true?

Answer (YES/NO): NO